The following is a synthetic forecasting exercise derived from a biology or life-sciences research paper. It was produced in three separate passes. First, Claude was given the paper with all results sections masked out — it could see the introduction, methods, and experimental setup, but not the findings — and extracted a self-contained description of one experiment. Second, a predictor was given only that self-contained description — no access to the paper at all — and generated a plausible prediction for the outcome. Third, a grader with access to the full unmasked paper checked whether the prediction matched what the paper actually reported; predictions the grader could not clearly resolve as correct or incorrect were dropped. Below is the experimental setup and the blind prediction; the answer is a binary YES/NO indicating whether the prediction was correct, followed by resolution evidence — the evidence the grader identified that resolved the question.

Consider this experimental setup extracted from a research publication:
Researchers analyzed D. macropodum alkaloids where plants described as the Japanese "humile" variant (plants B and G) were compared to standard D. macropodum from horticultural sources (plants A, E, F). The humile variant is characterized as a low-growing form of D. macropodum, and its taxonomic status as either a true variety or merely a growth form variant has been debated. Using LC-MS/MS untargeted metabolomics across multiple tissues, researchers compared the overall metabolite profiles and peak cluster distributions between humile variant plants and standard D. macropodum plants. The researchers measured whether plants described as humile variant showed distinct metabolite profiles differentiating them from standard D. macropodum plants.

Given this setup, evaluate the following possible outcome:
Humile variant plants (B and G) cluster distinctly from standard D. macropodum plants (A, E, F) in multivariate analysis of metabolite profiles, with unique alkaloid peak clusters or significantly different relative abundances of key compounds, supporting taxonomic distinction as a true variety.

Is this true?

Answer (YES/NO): NO